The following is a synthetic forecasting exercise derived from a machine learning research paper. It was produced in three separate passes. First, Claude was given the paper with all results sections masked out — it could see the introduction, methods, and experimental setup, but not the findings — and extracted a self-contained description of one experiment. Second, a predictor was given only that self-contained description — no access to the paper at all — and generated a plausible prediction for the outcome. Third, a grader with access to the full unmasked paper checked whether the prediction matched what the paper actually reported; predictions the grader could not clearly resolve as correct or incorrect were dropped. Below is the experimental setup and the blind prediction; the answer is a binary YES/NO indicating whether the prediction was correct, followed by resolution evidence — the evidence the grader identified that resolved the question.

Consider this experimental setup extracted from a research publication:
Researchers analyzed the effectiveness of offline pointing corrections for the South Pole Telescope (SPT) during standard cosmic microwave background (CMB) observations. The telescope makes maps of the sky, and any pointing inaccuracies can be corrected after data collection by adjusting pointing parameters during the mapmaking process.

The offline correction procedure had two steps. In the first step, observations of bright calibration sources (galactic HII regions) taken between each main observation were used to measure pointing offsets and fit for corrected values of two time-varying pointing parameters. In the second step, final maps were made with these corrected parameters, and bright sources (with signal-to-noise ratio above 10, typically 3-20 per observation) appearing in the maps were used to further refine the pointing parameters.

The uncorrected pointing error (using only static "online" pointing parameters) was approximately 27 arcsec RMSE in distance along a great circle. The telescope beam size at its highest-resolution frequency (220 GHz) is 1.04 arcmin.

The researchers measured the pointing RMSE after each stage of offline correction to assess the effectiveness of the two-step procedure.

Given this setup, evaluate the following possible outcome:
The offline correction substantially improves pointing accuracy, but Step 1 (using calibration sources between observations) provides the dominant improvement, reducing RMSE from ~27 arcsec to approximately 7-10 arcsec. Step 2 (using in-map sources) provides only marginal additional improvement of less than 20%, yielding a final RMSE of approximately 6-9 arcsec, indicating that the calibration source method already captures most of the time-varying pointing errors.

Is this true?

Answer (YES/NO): NO